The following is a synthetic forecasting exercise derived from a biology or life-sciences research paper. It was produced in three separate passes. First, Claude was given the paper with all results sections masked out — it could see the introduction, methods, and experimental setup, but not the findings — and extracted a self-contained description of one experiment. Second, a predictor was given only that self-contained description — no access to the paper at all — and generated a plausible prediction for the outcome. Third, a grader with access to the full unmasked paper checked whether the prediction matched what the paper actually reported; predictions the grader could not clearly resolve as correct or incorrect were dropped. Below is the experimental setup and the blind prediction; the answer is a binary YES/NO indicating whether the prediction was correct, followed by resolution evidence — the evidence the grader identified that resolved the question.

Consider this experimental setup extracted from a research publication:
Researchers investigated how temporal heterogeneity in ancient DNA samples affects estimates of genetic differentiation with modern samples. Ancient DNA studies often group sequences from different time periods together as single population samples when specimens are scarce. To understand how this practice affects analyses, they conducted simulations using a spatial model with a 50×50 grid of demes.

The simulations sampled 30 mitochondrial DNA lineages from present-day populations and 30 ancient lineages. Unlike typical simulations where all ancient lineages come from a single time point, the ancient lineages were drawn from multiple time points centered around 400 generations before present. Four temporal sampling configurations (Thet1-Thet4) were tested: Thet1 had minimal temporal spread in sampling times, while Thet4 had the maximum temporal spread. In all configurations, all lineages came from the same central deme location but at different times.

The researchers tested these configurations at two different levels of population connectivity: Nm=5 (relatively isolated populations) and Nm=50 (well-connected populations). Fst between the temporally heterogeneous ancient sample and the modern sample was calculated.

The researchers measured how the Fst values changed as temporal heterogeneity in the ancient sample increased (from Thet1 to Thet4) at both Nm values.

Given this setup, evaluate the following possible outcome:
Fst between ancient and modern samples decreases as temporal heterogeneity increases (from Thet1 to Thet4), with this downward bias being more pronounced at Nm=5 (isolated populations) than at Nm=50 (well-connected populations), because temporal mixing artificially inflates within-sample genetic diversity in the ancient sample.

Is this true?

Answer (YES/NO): NO